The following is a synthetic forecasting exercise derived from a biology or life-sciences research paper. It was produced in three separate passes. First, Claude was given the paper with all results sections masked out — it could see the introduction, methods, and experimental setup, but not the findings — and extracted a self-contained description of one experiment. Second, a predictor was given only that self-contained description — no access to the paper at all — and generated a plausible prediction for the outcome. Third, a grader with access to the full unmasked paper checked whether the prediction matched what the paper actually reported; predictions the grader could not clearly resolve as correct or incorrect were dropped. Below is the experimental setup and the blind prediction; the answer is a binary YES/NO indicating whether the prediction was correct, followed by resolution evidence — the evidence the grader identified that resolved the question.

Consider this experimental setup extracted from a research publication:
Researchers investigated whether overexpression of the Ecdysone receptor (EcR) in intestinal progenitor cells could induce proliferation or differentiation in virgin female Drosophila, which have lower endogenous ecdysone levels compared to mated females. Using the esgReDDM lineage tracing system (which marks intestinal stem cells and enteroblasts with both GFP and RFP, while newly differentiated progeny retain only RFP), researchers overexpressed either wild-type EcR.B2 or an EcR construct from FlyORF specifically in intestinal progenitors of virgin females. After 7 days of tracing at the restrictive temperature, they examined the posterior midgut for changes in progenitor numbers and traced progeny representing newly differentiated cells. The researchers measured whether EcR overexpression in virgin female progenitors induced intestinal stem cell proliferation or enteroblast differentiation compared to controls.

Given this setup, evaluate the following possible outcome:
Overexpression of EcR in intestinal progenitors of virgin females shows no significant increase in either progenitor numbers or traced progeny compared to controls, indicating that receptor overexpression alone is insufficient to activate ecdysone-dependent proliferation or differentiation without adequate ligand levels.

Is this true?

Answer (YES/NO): YES